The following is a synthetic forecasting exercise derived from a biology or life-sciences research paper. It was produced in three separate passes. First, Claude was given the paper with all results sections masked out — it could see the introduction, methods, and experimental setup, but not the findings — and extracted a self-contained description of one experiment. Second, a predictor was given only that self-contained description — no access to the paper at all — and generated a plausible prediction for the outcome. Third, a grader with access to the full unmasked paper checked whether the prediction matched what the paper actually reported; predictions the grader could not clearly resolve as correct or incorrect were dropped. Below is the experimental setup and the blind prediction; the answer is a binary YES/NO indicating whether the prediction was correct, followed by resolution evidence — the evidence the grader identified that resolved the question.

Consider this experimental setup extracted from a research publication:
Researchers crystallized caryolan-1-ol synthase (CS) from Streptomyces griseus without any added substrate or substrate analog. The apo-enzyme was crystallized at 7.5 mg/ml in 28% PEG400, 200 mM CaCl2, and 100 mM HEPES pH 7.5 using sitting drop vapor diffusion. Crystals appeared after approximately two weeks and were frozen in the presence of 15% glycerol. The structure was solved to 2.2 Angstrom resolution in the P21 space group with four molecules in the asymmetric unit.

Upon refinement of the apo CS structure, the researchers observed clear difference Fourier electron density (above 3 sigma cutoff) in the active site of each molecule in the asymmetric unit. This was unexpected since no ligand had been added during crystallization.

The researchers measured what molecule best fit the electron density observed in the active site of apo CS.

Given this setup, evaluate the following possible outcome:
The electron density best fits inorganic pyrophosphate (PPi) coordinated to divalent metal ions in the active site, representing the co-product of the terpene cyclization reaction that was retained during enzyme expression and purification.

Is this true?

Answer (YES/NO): NO